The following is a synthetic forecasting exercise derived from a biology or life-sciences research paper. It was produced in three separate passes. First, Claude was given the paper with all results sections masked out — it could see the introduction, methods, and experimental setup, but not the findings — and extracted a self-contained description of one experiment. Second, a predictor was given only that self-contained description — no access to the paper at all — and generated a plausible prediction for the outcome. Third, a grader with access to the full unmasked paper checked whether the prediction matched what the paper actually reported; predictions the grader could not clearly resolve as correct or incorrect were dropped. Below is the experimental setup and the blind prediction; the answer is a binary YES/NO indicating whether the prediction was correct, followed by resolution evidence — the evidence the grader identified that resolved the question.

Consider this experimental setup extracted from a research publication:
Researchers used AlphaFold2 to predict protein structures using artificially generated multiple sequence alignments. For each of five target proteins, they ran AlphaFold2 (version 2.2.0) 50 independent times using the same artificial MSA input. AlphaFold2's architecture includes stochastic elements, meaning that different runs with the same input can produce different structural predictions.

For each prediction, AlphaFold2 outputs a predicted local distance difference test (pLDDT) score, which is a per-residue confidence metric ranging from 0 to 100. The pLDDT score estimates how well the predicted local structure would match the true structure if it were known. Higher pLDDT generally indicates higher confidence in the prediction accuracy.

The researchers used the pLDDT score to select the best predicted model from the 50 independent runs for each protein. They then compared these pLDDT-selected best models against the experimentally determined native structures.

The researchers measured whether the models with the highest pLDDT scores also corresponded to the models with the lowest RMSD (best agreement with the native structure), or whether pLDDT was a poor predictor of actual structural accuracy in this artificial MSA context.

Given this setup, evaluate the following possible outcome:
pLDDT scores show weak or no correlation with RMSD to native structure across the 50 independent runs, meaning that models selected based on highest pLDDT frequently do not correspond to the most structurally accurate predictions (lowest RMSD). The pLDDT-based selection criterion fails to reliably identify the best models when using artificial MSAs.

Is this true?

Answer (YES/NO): NO